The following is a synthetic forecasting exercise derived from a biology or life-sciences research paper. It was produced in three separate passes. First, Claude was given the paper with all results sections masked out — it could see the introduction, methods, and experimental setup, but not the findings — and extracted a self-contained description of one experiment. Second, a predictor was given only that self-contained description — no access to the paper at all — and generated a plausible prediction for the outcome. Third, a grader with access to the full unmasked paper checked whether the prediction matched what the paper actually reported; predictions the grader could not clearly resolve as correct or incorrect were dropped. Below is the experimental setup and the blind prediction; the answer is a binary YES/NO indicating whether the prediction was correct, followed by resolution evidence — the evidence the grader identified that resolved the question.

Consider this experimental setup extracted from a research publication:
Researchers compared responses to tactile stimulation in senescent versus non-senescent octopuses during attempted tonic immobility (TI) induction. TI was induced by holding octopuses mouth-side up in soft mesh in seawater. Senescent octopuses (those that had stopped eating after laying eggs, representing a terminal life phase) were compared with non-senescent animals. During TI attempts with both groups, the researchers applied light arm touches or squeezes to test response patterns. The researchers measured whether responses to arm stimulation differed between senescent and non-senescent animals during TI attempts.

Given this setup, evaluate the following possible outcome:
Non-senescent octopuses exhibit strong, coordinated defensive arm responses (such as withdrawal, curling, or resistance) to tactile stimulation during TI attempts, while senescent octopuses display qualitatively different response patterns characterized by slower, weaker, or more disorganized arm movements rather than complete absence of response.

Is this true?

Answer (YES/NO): NO